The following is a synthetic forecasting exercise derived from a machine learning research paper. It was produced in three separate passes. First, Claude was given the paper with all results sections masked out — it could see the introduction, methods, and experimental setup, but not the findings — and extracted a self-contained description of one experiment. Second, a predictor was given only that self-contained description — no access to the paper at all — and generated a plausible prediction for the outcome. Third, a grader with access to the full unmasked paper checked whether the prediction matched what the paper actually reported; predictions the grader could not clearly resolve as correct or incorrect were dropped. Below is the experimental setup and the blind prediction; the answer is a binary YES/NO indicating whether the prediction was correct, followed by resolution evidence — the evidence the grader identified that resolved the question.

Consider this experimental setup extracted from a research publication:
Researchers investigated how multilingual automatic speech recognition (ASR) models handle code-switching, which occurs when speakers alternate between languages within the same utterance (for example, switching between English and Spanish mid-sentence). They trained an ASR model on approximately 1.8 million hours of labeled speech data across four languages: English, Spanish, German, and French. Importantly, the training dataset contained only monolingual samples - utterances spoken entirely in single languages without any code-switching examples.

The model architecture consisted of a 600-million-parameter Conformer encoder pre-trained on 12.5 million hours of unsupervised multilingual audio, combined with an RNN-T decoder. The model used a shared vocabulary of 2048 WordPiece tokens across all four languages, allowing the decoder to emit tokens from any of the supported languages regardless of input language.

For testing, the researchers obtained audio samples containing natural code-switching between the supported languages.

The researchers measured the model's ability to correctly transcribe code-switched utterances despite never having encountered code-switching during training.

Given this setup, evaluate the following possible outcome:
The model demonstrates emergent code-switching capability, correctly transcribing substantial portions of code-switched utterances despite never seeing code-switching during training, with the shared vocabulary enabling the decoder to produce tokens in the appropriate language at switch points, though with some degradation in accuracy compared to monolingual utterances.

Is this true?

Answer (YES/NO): YES